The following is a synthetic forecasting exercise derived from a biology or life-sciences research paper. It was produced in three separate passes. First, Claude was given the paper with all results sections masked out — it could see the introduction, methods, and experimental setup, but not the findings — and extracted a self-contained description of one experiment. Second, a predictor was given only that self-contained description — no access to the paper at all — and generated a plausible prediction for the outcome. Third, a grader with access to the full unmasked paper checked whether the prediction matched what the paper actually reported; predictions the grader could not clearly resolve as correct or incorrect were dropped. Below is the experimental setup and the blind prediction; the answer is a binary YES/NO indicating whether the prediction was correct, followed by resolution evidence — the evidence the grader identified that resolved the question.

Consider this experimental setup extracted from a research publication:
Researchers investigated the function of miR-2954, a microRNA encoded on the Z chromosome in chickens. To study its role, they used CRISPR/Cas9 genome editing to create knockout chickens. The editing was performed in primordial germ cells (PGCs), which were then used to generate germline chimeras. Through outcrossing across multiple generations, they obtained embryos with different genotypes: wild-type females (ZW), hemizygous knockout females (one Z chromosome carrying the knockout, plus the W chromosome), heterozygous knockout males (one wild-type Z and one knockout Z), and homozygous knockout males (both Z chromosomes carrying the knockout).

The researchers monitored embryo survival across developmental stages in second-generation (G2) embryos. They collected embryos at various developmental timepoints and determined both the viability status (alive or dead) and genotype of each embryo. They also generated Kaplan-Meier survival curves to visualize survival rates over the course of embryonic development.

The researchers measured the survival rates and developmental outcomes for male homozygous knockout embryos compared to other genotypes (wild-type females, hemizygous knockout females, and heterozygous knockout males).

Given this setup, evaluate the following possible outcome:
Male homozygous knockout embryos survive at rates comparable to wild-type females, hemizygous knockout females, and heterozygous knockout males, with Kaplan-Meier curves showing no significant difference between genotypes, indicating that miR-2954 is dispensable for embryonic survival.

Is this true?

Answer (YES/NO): NO